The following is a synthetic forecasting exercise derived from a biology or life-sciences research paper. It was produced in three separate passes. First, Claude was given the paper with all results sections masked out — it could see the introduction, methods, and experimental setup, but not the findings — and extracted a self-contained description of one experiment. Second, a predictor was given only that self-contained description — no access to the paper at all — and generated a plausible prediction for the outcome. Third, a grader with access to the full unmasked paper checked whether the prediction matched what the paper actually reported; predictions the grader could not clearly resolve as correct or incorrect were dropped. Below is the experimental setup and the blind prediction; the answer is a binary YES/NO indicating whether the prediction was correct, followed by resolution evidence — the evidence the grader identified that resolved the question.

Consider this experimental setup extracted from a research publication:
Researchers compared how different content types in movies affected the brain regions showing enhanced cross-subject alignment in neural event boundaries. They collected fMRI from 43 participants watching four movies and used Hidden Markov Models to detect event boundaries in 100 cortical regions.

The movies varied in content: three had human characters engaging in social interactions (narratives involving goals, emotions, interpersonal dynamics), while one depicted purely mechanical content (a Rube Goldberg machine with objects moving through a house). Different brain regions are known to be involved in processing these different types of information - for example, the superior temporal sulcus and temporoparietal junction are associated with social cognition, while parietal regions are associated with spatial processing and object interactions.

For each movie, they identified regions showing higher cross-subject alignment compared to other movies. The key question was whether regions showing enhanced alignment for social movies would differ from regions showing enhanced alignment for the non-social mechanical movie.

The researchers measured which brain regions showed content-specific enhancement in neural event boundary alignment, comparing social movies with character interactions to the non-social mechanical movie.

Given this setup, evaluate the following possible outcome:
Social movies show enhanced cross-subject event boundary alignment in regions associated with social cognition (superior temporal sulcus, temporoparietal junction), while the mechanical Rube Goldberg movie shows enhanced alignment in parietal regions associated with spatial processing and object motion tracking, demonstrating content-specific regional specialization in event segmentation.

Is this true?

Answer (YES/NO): NO